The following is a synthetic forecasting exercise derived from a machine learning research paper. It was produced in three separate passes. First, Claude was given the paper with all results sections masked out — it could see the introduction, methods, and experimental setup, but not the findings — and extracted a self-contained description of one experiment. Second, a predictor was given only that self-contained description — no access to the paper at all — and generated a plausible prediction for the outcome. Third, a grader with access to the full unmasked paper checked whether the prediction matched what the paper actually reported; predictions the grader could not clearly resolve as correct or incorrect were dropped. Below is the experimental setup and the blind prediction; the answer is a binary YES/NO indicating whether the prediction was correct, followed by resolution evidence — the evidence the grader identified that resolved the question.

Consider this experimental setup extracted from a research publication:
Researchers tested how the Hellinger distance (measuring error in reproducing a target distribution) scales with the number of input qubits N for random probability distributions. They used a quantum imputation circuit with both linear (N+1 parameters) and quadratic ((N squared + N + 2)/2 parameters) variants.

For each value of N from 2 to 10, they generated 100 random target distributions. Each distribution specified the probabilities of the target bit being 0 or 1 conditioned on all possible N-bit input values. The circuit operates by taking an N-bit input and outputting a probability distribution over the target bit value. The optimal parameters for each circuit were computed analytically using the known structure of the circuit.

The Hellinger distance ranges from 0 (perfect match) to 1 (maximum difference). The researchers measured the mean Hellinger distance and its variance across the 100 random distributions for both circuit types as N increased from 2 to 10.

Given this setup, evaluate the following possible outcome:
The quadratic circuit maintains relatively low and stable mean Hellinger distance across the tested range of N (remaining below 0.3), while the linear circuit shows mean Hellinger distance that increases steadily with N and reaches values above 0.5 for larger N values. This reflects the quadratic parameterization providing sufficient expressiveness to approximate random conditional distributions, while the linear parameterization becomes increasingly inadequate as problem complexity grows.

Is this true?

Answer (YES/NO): NO